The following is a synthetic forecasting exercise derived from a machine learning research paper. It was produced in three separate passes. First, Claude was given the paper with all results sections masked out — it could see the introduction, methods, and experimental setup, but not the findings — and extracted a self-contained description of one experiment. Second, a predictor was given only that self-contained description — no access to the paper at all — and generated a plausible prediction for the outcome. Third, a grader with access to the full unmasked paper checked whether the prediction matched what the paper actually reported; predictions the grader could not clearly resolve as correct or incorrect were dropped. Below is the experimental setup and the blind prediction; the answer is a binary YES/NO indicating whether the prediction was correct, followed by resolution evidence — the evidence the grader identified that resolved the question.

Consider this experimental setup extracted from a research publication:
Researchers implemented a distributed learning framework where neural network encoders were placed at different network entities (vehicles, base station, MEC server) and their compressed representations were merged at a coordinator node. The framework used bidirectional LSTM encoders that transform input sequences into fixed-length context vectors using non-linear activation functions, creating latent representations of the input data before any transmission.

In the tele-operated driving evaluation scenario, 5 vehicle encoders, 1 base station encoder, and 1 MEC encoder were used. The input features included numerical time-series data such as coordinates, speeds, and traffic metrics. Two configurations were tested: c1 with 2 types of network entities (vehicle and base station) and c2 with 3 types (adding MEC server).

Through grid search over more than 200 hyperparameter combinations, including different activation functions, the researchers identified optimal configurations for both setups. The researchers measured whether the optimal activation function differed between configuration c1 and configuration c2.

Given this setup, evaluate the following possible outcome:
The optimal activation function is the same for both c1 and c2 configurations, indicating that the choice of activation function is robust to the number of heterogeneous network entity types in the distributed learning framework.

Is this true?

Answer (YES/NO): YES